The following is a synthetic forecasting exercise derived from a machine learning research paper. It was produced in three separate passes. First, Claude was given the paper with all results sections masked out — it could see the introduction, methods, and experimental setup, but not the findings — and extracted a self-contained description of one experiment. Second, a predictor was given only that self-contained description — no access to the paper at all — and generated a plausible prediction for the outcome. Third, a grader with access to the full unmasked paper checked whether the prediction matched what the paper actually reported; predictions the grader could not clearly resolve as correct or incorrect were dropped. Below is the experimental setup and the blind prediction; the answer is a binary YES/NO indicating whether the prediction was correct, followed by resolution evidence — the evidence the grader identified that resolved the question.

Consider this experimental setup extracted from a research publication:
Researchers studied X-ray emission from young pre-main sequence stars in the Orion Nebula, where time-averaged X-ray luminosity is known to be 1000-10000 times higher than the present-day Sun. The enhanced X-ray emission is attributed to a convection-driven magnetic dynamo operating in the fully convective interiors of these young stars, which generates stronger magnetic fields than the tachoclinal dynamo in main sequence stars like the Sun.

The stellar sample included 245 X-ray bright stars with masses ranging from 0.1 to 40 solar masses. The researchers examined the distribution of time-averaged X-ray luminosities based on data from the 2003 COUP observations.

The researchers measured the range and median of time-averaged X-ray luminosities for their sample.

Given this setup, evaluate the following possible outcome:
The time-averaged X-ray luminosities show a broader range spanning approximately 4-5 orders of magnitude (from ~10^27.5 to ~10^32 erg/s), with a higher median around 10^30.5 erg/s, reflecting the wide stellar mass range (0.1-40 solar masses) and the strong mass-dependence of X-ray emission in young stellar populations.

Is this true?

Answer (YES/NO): NO